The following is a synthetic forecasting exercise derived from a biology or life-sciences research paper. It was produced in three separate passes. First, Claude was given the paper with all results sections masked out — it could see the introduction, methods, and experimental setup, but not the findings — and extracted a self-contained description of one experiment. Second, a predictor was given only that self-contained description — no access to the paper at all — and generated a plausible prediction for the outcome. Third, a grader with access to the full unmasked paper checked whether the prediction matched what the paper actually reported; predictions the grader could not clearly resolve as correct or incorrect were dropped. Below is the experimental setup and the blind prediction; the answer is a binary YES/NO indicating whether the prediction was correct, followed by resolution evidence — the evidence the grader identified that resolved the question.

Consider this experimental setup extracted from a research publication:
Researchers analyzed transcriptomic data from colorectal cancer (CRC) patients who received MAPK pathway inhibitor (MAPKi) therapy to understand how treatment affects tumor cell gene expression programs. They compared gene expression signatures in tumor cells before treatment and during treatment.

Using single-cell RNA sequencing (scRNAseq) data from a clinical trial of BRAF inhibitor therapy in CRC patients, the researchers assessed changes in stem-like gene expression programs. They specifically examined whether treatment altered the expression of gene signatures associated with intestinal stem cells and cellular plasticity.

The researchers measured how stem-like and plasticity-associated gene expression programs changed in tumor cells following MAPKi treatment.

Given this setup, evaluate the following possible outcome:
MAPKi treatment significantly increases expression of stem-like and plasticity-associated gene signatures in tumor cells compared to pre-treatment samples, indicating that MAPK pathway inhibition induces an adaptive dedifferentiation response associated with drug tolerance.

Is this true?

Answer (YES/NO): YES